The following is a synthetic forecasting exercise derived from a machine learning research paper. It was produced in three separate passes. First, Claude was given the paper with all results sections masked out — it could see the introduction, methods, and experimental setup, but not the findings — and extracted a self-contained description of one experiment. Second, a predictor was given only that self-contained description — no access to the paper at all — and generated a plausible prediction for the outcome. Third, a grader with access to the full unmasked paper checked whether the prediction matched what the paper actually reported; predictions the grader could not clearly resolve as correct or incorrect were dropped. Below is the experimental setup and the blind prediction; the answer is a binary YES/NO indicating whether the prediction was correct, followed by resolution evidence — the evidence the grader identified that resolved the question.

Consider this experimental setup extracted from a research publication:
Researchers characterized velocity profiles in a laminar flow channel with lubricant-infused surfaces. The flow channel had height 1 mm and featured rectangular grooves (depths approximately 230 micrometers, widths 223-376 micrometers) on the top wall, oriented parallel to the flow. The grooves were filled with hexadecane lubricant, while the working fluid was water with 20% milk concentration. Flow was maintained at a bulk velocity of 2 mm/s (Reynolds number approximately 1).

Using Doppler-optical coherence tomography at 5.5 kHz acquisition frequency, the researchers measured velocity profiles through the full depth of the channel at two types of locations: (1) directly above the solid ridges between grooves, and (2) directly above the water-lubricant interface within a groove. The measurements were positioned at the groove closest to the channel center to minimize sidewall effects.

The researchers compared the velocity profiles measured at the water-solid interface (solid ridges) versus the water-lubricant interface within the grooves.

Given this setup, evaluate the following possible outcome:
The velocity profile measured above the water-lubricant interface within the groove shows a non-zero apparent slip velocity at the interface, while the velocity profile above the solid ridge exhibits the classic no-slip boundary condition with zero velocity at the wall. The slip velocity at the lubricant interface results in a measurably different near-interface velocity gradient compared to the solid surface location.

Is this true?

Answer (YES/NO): YES